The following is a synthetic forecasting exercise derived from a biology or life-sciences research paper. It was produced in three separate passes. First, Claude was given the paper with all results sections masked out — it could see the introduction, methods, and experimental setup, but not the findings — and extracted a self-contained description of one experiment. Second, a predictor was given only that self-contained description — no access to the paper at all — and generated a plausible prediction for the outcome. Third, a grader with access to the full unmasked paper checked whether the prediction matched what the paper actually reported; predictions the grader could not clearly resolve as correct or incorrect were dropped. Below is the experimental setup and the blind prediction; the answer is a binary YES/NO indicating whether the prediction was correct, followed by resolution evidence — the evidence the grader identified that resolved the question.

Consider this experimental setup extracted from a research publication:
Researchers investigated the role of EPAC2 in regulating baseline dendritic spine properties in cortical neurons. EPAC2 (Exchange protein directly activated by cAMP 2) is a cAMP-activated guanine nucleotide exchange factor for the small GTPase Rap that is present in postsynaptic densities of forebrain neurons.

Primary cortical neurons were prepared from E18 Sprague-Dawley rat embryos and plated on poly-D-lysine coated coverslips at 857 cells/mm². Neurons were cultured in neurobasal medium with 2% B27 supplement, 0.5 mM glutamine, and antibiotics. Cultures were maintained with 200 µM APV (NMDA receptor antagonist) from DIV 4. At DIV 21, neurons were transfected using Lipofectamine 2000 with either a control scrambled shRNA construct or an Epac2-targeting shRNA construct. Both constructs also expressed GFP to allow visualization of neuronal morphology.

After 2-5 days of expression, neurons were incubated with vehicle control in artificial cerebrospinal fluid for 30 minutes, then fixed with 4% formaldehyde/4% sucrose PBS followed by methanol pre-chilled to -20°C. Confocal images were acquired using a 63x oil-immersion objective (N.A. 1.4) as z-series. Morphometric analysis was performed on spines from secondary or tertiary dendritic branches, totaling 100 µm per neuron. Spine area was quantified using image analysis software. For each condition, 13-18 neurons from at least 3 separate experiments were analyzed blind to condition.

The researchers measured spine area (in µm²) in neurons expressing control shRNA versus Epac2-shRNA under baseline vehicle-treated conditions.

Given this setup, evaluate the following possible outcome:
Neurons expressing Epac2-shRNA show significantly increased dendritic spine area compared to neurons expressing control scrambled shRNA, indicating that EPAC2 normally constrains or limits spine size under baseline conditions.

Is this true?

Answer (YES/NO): YES